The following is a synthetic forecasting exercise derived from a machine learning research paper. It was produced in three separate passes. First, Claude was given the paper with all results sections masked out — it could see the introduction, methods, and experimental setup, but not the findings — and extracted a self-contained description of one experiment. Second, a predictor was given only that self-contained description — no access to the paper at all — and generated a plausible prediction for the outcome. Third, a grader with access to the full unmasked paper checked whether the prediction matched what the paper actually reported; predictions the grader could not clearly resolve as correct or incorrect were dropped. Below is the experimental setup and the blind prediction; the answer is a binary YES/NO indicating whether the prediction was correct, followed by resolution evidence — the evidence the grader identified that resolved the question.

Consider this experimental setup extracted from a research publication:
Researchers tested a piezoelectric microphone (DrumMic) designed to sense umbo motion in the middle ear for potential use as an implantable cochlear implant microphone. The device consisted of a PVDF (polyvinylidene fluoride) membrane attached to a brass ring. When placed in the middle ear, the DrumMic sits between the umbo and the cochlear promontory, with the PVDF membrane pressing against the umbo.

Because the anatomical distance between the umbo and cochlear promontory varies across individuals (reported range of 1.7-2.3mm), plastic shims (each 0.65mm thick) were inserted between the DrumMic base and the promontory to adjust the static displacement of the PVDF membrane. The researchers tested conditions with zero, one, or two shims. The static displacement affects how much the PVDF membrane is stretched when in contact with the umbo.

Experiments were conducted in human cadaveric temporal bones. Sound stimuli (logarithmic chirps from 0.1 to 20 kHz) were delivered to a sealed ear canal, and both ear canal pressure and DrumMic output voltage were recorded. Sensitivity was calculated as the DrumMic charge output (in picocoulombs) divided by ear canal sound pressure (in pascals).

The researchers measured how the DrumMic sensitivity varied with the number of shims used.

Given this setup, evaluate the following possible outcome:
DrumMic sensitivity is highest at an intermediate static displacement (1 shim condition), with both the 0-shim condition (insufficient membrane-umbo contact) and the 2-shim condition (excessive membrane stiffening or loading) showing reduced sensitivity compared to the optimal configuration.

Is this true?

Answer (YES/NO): NO